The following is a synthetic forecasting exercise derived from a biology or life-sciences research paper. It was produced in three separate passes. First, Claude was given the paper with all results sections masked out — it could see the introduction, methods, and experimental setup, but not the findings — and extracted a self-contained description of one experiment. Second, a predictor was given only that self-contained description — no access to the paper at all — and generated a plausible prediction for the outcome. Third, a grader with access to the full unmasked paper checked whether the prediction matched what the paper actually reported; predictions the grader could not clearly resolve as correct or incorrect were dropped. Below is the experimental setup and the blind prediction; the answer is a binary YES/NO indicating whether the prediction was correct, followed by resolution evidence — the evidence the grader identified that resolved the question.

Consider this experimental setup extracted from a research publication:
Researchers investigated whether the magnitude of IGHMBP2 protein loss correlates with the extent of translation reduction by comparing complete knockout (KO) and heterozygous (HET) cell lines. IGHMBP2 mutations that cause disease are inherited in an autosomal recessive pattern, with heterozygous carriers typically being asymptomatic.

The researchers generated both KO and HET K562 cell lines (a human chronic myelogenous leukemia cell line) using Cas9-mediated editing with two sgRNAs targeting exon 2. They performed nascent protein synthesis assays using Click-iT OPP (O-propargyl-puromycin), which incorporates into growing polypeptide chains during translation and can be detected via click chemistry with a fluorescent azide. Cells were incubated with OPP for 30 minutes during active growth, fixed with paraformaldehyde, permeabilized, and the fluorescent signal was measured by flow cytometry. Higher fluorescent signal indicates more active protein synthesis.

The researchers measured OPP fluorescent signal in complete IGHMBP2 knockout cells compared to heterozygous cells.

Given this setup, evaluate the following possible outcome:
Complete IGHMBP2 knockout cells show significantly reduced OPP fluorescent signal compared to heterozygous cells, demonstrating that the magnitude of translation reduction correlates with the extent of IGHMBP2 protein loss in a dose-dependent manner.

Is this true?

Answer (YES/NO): YES